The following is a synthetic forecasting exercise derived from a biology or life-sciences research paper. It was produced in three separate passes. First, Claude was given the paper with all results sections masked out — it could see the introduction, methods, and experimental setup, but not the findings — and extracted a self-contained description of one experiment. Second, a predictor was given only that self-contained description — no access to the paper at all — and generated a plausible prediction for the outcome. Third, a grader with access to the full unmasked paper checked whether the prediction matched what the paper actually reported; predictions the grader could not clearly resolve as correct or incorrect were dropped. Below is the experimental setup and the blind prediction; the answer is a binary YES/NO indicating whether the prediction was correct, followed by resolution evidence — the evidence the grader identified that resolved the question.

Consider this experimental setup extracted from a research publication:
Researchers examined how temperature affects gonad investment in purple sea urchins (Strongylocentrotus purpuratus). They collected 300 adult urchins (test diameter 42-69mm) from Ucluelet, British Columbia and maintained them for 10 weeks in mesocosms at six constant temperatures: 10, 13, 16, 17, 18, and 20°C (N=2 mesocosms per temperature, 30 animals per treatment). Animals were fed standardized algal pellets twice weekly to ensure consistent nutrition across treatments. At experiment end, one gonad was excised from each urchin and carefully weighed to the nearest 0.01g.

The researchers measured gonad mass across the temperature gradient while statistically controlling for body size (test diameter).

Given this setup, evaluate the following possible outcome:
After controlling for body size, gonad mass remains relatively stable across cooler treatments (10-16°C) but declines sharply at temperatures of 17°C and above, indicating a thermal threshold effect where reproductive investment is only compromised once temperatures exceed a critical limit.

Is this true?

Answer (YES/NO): NO